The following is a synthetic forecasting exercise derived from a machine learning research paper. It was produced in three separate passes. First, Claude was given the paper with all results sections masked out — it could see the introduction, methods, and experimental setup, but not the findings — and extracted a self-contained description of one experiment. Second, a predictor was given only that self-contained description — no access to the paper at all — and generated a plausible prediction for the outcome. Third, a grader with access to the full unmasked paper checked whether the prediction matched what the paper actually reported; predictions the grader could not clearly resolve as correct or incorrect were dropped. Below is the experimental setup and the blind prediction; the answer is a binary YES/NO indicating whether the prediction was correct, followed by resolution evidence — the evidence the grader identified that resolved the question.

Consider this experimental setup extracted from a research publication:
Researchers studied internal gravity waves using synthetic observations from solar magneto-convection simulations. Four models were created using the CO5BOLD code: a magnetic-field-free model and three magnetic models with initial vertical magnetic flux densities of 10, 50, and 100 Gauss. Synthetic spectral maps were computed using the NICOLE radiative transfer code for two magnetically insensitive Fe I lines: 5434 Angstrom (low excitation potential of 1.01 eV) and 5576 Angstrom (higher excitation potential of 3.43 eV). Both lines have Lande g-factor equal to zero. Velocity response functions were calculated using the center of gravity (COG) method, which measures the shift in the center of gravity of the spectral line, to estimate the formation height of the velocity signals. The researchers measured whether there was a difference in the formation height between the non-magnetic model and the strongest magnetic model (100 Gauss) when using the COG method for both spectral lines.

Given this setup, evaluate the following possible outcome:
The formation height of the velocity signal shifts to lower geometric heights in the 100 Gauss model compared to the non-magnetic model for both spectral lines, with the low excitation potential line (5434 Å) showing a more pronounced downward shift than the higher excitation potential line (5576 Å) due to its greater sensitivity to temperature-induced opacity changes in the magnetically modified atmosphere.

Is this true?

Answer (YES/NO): NO